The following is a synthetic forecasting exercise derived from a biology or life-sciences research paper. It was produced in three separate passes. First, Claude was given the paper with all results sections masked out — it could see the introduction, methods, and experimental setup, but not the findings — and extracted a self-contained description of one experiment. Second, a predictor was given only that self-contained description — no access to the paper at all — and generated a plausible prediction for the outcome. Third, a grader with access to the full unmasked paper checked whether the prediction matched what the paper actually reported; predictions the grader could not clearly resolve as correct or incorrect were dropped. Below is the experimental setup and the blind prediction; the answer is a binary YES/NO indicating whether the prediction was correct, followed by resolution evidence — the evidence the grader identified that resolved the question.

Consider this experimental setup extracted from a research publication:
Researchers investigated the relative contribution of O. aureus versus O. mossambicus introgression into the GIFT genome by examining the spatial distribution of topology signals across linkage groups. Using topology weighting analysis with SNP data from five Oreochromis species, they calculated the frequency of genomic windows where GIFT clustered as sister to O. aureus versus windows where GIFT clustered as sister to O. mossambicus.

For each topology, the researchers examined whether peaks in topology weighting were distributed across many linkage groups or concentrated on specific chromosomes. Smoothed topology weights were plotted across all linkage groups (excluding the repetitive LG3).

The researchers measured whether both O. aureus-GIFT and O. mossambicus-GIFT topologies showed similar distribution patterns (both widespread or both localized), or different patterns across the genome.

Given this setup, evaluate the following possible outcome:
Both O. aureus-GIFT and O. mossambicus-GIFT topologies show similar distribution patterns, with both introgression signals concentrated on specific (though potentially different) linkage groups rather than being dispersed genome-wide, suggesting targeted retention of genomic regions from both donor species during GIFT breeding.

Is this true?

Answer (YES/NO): NO